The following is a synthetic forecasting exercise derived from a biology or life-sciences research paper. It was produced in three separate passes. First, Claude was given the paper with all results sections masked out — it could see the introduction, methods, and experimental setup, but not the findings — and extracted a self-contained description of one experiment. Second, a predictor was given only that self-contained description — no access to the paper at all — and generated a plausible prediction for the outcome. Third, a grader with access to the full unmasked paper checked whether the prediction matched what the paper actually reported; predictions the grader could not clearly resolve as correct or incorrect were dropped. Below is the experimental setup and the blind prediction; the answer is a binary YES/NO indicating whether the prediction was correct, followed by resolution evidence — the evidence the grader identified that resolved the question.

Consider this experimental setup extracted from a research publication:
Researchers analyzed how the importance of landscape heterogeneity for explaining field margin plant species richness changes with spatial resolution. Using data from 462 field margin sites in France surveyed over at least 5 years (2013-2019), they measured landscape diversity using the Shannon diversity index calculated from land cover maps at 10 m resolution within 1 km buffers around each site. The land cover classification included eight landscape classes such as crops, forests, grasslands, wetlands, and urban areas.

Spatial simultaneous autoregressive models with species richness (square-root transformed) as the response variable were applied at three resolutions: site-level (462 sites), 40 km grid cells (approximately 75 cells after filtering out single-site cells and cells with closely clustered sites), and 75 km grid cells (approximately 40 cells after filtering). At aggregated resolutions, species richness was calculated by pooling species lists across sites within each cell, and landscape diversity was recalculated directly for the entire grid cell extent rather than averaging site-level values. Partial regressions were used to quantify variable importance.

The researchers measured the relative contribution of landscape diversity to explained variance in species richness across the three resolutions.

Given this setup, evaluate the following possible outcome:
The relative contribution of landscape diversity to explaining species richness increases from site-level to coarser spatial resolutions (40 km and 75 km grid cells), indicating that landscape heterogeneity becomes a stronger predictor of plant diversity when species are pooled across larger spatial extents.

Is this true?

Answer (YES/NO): NO